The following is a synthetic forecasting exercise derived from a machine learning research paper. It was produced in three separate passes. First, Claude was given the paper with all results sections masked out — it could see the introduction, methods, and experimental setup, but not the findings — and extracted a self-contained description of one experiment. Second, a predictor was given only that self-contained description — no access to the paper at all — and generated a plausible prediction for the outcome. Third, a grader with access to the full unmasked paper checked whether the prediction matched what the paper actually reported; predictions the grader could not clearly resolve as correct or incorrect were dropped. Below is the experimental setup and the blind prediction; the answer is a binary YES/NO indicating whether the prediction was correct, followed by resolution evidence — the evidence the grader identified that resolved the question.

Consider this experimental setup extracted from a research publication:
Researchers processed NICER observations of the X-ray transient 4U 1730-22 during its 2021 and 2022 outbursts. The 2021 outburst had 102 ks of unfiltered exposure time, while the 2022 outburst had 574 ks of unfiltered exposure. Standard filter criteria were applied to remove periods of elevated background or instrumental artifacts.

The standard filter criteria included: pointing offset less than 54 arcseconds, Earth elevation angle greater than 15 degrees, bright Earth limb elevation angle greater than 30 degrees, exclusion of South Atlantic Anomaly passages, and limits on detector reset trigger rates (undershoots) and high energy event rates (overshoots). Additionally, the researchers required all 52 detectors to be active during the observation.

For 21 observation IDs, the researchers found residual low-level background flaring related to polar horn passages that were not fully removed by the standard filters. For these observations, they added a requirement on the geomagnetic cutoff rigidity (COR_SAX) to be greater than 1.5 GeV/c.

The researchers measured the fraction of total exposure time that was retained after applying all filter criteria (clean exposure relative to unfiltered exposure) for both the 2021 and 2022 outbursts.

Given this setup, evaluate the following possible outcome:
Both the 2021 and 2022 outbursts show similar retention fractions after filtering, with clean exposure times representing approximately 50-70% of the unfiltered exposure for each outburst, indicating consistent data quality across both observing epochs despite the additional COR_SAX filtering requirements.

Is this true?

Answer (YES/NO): NO